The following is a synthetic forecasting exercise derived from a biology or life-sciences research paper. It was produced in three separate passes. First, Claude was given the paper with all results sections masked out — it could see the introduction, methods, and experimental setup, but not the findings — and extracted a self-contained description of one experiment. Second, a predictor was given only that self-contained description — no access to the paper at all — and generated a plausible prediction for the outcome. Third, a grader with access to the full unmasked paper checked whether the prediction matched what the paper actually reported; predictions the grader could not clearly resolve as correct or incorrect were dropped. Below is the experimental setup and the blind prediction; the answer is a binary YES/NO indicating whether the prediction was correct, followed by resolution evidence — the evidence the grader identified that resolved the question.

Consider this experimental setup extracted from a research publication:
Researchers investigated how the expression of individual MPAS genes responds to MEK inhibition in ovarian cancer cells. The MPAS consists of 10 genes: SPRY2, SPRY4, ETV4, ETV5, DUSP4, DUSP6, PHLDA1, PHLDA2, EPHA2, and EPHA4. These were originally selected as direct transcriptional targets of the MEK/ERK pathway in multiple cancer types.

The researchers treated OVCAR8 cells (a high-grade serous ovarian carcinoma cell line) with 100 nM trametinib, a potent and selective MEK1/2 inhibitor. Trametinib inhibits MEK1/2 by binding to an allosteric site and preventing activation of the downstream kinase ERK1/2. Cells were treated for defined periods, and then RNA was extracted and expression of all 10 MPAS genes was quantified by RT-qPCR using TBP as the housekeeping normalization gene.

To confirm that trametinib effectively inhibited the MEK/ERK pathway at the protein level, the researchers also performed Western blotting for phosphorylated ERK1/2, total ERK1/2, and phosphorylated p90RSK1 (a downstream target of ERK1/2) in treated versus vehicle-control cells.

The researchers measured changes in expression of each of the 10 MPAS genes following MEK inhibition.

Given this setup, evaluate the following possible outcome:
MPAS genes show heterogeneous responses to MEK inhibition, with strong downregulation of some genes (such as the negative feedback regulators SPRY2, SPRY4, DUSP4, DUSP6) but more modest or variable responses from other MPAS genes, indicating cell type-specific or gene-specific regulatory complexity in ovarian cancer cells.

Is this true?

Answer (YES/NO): NO